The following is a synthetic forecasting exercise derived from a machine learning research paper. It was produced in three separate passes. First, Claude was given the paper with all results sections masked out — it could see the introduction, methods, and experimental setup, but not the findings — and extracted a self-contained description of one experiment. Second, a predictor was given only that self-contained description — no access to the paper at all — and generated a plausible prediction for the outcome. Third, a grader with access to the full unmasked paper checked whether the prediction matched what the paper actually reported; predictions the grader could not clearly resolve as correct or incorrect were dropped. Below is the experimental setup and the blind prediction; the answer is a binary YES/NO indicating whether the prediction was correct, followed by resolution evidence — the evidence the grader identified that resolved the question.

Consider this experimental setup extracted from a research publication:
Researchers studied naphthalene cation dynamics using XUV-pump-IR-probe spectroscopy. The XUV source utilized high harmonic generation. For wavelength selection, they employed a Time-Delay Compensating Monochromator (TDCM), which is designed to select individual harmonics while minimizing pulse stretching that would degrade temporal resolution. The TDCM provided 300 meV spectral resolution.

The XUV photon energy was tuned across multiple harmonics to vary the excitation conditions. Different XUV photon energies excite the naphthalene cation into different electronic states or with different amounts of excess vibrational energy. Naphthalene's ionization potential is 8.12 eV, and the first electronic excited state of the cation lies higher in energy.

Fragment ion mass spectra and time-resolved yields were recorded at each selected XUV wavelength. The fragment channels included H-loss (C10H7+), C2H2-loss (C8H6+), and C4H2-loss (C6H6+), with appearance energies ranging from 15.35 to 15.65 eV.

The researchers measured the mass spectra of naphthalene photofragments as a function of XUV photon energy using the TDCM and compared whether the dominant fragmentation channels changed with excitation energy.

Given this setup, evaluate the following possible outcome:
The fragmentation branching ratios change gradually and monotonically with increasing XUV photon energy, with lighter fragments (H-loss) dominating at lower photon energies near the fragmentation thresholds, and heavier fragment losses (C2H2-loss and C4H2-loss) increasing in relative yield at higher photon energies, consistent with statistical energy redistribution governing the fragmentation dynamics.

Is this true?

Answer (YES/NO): NO